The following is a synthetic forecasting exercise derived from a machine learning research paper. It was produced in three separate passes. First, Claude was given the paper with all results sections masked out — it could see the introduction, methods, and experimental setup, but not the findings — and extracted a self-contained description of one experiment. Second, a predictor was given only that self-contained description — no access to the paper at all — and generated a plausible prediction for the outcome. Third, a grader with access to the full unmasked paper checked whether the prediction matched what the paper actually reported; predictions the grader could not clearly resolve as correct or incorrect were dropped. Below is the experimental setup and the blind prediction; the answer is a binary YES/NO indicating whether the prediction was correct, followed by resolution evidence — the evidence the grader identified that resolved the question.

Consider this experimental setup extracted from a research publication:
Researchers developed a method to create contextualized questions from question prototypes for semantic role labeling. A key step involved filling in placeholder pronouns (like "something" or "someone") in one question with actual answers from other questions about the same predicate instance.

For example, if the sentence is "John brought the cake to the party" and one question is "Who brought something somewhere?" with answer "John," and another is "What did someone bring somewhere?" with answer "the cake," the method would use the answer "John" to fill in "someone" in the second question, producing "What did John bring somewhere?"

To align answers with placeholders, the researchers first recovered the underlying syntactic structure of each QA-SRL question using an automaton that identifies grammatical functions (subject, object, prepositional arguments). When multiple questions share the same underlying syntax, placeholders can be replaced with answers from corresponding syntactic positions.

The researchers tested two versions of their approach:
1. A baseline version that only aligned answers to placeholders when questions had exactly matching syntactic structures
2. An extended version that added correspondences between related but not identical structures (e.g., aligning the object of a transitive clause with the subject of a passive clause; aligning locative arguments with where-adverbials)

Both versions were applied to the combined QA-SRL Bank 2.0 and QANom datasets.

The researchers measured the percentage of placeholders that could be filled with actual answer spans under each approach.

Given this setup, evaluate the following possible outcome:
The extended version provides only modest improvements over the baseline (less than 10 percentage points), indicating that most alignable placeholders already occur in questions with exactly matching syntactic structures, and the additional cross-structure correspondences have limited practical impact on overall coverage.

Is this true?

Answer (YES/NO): YES